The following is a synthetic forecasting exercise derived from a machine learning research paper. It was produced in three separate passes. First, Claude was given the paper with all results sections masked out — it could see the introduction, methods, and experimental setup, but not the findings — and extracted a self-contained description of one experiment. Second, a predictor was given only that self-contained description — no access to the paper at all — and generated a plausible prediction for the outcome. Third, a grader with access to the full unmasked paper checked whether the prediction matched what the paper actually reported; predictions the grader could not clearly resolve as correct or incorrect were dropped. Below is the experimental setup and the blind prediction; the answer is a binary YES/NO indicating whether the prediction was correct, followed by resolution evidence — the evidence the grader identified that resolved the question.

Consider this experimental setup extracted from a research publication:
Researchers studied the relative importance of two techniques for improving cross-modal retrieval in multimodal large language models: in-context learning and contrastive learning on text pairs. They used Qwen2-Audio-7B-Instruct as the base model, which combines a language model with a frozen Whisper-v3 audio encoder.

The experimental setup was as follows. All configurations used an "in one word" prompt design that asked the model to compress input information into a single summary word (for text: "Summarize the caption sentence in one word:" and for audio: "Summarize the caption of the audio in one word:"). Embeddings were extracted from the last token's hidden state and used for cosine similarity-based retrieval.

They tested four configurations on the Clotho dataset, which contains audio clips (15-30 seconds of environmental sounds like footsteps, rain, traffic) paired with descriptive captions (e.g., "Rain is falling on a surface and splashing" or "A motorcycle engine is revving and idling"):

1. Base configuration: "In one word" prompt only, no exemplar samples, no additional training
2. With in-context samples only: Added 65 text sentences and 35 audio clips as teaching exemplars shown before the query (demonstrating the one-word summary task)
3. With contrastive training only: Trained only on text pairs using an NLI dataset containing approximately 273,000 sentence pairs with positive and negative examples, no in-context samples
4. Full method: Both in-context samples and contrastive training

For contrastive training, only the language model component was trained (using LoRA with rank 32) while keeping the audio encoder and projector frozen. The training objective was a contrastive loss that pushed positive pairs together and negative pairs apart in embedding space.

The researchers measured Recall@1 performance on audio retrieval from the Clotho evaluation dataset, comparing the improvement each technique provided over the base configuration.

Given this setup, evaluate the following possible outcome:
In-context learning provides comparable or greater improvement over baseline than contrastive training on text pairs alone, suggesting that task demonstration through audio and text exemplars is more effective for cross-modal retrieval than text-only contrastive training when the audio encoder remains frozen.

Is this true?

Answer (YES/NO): YES